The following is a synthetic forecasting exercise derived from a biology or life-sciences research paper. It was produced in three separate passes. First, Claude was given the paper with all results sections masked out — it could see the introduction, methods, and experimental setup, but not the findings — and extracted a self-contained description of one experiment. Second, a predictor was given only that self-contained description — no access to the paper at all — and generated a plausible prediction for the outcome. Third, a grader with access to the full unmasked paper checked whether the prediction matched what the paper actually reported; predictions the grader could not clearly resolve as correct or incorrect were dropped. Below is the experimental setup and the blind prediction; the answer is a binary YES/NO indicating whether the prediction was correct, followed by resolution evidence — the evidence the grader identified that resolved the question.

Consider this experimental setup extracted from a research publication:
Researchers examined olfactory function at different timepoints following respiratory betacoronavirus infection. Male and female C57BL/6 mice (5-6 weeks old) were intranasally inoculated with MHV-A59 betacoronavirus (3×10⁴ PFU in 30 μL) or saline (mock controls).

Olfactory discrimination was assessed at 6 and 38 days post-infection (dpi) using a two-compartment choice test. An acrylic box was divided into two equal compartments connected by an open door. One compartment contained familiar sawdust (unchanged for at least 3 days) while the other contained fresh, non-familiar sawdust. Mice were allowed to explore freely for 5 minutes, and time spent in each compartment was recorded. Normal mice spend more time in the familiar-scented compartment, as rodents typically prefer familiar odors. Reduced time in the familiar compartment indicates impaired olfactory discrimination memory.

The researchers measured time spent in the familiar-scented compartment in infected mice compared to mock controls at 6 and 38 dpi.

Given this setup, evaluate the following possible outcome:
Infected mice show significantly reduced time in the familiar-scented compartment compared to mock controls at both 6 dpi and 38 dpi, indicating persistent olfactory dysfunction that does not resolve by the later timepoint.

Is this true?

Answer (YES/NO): NO